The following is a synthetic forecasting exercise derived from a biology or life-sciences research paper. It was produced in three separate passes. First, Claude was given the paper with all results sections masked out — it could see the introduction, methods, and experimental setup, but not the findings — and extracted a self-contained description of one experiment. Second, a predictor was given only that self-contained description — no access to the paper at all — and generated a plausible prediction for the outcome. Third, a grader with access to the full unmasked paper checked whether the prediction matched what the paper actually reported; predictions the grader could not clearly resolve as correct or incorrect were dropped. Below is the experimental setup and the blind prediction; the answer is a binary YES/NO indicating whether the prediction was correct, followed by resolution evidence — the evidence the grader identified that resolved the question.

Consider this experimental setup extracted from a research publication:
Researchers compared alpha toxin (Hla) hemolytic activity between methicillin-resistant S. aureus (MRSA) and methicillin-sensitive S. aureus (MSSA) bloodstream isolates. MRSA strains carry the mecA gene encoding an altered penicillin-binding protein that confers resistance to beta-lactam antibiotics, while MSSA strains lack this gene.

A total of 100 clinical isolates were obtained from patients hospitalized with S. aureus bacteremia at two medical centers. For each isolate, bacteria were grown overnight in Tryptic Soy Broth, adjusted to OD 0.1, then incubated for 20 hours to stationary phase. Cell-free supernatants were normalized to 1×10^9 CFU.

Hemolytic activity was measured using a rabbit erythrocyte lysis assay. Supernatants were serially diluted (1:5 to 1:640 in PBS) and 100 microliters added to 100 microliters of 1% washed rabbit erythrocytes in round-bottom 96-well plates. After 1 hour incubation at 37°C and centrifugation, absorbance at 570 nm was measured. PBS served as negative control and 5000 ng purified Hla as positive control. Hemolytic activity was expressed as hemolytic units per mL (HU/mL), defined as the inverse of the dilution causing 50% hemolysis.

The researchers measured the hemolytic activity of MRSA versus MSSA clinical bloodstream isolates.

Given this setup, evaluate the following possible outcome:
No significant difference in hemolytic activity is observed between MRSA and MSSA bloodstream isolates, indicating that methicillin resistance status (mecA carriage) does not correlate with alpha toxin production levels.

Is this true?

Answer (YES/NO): NO